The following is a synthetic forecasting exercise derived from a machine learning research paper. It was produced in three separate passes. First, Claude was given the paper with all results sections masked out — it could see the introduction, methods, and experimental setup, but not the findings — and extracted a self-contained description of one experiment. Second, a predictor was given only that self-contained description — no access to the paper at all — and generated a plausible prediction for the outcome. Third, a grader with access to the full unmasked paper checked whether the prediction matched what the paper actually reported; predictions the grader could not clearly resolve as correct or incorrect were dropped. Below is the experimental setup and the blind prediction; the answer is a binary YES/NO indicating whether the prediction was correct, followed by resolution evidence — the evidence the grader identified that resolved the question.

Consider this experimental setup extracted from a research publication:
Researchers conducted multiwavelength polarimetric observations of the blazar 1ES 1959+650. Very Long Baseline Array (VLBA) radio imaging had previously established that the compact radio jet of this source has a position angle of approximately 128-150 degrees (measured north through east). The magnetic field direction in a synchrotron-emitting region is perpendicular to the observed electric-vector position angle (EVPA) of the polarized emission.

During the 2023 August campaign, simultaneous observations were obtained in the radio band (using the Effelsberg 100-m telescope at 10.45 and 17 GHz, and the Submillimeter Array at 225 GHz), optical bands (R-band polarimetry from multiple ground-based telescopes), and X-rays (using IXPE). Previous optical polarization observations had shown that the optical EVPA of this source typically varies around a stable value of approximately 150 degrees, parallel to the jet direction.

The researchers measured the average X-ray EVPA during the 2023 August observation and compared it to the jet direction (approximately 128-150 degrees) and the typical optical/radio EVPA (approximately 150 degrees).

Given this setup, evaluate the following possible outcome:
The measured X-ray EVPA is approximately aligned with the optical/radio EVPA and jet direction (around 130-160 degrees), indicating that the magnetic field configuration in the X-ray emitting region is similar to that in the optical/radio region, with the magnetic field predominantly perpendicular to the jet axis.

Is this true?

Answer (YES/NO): NO